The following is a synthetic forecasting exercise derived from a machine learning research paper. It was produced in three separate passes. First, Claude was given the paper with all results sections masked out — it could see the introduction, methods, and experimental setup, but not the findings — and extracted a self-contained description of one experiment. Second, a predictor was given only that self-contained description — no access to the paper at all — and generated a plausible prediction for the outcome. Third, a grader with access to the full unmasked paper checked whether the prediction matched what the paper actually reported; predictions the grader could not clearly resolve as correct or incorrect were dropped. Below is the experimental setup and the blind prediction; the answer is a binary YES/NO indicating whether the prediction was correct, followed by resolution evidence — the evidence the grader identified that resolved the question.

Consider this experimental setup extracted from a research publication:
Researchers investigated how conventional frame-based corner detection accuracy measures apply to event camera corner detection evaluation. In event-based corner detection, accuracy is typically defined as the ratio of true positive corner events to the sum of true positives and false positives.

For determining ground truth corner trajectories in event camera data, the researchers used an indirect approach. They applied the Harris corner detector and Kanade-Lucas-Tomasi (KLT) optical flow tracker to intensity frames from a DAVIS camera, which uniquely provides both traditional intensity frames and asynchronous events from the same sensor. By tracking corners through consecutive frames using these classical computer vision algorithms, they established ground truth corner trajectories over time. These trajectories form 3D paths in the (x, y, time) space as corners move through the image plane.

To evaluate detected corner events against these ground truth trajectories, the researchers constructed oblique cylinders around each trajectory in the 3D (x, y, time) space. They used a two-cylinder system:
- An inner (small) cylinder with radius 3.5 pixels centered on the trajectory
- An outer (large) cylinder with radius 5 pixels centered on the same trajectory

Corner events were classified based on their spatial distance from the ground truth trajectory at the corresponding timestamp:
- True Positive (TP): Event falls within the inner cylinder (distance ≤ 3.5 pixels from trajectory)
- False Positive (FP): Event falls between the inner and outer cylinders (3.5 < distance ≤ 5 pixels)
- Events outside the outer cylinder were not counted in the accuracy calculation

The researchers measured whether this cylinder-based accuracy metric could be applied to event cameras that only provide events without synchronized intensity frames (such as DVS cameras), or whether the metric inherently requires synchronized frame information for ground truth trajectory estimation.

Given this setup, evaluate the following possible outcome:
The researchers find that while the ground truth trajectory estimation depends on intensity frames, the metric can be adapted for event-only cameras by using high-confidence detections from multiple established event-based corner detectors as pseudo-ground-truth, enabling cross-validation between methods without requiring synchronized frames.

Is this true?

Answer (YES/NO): NO